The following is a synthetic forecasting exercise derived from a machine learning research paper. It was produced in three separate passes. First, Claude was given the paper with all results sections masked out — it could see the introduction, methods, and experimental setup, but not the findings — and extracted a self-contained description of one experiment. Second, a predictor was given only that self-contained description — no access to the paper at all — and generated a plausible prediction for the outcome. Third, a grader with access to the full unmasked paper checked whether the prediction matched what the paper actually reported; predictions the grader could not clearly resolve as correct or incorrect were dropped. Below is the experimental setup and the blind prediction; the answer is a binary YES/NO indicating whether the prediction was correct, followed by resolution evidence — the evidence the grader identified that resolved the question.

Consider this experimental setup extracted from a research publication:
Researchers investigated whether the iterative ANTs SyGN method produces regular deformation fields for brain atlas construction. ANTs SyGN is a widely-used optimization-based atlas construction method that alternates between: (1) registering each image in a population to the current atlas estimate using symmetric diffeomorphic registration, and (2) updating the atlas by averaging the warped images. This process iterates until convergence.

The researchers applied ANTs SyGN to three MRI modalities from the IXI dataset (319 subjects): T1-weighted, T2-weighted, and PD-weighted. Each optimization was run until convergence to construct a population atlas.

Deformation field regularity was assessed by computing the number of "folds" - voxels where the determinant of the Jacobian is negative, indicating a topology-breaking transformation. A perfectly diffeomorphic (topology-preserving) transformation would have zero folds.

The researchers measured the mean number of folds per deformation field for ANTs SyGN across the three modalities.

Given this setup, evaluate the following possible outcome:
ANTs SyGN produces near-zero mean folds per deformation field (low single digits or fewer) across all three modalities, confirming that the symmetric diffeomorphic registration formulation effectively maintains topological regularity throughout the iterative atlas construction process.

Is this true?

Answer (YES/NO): NO